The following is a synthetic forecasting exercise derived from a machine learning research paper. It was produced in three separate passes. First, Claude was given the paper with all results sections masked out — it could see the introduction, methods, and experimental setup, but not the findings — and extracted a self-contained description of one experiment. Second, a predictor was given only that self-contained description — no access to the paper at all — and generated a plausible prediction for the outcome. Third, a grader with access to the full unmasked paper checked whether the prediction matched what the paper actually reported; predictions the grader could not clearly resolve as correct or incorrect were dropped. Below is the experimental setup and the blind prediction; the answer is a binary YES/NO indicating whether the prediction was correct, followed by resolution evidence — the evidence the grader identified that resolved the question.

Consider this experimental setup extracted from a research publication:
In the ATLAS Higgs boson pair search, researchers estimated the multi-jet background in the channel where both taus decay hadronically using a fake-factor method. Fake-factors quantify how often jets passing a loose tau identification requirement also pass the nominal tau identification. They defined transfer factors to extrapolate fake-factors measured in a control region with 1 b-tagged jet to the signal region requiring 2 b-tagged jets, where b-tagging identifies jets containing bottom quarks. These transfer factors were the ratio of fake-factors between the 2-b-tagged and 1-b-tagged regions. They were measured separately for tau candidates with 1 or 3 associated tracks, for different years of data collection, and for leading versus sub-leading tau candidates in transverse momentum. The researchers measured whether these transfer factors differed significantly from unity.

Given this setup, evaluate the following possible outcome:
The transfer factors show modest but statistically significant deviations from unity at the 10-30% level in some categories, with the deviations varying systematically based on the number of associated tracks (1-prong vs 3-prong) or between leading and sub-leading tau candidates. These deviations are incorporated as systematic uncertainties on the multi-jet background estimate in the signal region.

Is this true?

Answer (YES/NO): NO